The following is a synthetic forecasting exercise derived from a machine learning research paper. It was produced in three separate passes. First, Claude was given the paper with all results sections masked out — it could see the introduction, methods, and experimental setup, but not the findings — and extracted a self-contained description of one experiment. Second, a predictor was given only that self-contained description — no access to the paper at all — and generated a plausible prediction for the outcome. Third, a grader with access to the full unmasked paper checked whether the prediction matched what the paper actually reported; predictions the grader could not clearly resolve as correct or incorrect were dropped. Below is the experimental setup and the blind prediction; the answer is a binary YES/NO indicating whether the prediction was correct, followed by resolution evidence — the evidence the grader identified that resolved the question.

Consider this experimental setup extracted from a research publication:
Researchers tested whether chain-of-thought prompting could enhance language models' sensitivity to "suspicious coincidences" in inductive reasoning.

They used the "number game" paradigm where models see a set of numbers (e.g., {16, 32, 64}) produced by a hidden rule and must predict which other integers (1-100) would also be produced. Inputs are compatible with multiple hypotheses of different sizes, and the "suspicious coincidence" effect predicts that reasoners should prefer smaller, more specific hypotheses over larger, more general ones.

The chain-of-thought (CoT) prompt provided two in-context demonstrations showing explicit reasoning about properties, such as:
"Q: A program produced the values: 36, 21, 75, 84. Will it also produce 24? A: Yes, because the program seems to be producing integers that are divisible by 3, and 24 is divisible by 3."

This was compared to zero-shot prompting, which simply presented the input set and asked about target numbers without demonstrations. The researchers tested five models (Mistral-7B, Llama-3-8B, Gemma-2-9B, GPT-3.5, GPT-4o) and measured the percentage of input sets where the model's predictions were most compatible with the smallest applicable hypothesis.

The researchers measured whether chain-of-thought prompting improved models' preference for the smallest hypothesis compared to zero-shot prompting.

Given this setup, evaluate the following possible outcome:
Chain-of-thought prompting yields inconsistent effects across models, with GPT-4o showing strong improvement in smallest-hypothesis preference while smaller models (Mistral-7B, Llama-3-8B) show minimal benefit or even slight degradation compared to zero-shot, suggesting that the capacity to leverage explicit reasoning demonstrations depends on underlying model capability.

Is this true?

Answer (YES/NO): YES